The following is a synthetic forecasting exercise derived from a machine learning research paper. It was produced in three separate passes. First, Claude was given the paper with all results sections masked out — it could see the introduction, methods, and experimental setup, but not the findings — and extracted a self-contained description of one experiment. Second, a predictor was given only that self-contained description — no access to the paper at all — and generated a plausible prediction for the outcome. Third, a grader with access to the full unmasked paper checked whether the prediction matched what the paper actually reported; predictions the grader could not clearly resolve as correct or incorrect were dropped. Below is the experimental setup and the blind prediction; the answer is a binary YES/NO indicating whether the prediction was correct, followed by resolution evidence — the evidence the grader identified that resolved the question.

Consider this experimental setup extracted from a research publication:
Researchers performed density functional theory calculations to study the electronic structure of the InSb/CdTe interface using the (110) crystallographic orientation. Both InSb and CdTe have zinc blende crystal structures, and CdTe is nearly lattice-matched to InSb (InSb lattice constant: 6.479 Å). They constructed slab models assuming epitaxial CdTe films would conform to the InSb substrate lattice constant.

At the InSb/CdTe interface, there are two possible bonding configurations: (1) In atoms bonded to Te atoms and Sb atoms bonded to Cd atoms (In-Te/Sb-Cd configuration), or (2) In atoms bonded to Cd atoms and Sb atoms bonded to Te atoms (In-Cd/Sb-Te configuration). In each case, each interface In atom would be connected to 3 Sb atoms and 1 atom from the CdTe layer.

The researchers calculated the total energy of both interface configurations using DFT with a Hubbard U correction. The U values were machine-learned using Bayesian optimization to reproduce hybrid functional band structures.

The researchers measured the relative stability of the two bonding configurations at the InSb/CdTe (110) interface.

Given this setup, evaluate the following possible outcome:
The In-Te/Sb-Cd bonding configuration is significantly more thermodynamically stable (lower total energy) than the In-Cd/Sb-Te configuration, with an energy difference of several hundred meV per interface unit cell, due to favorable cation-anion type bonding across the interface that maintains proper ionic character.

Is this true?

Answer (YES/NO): NO